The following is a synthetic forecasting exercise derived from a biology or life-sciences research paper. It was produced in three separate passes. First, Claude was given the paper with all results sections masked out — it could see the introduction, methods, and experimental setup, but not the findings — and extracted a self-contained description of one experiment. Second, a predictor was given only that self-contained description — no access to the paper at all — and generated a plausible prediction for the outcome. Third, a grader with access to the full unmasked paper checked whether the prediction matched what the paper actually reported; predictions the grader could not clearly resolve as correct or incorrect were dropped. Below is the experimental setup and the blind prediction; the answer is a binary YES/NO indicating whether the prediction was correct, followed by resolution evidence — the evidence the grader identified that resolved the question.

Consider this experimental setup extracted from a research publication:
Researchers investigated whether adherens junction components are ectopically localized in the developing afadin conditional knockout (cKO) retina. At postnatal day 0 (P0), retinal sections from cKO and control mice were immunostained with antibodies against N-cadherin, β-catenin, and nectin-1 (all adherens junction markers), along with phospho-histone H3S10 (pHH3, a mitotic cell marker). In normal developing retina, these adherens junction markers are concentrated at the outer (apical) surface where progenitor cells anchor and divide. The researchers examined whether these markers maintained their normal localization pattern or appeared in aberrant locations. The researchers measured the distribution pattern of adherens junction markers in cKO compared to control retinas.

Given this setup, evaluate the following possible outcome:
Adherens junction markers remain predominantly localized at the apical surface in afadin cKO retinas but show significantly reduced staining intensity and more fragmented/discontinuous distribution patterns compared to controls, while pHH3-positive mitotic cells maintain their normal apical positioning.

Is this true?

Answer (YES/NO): NO